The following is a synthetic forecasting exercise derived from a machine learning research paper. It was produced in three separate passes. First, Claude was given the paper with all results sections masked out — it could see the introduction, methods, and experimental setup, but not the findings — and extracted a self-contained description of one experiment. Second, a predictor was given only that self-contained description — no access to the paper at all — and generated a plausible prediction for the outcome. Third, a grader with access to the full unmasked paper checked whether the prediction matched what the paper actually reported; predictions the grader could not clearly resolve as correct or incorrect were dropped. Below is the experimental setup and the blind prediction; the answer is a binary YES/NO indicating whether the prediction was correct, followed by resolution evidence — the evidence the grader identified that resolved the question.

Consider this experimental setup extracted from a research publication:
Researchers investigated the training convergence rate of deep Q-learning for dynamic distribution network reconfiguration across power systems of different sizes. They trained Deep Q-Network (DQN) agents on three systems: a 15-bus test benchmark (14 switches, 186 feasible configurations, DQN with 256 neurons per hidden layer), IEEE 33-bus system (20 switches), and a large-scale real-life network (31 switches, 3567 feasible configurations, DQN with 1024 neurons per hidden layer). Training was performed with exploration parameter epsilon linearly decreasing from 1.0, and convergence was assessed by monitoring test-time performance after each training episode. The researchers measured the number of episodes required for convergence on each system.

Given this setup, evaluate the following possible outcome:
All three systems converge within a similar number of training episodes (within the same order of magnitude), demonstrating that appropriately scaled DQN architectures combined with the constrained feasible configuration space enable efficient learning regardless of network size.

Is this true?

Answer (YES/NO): YES